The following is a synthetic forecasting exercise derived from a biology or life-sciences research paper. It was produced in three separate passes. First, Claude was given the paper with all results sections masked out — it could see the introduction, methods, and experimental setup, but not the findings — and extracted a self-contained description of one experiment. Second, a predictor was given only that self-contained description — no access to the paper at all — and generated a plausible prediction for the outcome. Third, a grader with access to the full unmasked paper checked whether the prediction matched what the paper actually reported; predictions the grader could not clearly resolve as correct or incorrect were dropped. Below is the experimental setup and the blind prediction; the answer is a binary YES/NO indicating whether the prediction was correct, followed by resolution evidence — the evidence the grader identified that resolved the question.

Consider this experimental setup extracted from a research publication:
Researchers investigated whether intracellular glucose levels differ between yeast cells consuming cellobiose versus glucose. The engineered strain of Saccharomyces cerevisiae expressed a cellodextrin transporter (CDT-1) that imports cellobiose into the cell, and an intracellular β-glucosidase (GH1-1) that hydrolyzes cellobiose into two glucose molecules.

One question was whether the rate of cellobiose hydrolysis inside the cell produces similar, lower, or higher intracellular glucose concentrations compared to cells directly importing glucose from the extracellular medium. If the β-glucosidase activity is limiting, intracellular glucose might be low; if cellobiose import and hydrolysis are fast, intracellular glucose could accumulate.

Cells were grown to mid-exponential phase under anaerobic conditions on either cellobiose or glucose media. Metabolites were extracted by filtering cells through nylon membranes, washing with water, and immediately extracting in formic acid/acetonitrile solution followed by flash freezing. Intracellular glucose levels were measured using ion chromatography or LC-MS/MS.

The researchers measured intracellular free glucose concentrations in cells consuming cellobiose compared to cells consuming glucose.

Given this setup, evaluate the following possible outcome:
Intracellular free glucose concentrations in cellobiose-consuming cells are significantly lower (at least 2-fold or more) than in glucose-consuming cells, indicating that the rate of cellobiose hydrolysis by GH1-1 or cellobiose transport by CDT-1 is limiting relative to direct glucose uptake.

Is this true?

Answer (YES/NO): NO